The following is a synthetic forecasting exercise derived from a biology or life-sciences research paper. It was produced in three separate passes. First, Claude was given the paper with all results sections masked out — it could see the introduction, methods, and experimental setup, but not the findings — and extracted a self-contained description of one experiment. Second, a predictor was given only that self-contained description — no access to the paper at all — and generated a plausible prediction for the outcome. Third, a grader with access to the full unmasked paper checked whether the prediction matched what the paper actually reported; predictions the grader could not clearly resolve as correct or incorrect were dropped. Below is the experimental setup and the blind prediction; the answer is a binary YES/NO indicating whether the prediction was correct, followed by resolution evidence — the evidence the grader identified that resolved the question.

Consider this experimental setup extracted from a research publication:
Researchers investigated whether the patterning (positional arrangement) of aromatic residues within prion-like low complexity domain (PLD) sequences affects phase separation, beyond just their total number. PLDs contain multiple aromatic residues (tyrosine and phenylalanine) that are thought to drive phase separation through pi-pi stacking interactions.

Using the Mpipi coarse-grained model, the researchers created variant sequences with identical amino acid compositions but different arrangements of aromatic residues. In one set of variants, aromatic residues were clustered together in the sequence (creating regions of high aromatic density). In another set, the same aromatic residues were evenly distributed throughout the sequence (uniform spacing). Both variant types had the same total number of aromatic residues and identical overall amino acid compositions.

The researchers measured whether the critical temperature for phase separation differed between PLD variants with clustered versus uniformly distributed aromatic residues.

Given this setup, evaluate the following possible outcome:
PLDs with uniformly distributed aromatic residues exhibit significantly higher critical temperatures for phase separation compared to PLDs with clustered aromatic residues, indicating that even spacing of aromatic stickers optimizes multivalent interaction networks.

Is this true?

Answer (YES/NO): YES